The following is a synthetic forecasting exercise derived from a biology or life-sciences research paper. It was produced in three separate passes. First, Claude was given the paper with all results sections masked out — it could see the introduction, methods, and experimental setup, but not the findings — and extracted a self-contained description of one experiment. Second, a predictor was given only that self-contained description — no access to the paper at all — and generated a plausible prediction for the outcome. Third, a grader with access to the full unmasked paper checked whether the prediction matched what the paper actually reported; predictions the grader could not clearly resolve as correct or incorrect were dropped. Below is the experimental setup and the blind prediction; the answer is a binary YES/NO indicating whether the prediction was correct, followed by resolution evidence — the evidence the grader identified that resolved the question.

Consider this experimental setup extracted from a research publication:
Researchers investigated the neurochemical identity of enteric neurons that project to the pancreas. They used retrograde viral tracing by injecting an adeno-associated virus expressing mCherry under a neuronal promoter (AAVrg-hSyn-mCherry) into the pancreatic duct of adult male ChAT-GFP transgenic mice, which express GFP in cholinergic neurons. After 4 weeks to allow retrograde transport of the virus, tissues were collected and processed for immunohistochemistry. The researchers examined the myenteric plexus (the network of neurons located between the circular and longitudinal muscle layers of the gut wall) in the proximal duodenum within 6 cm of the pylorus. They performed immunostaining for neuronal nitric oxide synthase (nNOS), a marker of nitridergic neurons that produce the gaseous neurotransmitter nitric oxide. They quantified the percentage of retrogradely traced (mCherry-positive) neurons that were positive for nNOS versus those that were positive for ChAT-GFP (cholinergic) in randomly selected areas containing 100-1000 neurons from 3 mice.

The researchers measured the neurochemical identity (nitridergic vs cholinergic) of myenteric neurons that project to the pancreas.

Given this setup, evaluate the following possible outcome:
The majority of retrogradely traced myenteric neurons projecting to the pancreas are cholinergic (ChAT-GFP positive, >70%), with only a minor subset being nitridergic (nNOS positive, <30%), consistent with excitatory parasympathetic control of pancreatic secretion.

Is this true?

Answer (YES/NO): NO